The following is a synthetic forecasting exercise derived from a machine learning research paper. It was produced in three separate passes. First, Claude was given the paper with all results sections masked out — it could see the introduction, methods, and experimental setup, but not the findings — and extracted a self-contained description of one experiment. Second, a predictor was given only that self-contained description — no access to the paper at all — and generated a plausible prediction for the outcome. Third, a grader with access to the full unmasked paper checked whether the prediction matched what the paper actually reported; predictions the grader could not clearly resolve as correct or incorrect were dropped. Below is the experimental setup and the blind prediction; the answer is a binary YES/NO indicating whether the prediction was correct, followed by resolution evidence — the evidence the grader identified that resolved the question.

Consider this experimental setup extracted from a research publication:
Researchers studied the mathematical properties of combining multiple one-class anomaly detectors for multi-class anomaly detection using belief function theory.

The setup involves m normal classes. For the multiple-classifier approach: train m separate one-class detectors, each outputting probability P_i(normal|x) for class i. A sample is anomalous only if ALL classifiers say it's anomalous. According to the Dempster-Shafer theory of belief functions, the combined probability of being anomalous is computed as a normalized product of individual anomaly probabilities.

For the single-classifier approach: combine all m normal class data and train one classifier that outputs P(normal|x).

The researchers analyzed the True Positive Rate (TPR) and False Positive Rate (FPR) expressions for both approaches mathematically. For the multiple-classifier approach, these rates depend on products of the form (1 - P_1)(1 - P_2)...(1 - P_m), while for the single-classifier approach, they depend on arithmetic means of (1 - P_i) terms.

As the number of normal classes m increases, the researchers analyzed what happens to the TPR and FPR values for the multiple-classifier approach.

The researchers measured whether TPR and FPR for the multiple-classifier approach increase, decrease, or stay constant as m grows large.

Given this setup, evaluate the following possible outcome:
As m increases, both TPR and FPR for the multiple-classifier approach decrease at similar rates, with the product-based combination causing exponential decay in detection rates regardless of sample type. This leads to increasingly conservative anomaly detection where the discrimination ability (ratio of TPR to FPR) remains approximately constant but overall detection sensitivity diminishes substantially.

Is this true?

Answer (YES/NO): NO